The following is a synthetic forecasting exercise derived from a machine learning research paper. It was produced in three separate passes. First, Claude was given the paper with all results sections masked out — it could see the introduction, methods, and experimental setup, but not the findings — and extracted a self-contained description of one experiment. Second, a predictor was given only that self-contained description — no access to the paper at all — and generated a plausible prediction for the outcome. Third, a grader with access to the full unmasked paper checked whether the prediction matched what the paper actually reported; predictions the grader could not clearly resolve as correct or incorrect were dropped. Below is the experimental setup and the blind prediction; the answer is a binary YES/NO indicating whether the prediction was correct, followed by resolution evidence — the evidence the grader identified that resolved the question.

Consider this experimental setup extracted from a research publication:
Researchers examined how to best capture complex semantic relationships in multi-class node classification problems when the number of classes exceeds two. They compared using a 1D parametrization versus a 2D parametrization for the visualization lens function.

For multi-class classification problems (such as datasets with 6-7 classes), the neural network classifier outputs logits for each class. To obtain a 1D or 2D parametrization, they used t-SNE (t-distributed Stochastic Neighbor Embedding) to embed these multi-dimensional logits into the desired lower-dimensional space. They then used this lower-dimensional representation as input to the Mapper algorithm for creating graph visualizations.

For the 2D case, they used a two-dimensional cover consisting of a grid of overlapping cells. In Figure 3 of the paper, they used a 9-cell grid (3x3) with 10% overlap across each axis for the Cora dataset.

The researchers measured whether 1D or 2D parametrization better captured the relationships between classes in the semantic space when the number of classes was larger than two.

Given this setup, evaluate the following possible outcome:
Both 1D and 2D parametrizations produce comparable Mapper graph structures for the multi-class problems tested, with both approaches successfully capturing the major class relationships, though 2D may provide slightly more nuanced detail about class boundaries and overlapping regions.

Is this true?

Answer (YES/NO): NO